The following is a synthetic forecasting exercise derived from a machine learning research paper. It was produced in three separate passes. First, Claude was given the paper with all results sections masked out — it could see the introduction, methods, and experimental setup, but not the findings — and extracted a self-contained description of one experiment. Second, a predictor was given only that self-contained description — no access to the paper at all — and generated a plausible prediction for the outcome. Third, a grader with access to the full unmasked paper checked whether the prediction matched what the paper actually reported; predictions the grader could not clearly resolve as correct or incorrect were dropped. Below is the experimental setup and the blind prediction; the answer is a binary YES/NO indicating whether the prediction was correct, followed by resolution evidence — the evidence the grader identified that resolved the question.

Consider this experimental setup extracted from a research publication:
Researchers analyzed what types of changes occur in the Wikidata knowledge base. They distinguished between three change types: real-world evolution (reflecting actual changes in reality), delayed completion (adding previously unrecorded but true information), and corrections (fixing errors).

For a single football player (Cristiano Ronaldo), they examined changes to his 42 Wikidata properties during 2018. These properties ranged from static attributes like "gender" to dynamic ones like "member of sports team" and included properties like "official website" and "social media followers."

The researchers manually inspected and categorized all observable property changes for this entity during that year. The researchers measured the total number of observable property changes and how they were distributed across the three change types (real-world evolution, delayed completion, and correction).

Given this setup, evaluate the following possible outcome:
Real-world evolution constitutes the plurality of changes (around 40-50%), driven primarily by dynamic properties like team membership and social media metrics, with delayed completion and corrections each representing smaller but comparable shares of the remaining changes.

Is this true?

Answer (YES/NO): NO